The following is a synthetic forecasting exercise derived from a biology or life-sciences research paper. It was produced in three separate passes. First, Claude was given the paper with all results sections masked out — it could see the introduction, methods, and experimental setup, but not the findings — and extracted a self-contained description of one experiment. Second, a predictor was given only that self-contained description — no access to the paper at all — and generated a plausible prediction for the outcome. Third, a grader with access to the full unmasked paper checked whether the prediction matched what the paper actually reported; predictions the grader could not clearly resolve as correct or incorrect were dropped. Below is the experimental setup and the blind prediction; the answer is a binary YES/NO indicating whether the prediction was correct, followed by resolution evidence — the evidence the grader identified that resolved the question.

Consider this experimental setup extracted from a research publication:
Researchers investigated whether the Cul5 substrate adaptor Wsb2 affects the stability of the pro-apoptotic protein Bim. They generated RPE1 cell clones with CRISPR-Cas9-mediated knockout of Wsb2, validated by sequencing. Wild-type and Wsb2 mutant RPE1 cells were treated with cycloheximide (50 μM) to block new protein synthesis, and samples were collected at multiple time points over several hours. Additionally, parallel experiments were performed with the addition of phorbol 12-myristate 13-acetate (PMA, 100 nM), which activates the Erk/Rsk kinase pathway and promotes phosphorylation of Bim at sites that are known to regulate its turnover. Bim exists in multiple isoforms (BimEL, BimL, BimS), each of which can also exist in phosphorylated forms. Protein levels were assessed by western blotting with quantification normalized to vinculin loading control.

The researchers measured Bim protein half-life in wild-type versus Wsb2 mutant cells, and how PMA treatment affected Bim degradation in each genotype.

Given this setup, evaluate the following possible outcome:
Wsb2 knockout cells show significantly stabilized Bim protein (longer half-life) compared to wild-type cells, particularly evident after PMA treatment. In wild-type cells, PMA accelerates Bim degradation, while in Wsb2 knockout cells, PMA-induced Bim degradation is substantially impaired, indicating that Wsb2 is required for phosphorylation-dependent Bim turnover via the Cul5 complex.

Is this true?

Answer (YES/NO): NO